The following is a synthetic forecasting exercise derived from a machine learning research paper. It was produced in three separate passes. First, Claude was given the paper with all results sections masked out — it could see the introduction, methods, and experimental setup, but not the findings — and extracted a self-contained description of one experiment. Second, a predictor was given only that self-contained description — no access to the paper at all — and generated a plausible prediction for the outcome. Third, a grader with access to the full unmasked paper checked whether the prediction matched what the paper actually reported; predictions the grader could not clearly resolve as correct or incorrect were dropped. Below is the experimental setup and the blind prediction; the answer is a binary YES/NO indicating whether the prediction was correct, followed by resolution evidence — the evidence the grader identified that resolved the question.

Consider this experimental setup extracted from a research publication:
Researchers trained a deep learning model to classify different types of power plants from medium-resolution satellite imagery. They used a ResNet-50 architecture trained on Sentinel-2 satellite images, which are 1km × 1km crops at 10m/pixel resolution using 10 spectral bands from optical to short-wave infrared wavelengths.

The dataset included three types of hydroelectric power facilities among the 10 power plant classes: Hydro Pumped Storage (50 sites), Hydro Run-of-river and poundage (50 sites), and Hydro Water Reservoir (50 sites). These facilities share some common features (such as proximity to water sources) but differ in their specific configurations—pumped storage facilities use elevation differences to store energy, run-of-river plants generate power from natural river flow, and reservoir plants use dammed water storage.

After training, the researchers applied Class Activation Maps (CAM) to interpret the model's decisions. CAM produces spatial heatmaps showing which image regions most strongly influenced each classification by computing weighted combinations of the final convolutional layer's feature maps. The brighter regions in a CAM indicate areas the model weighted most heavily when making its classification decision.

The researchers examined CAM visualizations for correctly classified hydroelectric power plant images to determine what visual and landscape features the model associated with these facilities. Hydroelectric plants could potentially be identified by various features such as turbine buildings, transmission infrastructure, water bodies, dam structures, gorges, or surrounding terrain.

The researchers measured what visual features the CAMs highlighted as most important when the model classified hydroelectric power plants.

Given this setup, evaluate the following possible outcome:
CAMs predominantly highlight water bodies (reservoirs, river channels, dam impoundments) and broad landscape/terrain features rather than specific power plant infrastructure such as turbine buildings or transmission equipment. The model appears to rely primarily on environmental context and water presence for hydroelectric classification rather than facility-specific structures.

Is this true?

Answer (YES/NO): YES